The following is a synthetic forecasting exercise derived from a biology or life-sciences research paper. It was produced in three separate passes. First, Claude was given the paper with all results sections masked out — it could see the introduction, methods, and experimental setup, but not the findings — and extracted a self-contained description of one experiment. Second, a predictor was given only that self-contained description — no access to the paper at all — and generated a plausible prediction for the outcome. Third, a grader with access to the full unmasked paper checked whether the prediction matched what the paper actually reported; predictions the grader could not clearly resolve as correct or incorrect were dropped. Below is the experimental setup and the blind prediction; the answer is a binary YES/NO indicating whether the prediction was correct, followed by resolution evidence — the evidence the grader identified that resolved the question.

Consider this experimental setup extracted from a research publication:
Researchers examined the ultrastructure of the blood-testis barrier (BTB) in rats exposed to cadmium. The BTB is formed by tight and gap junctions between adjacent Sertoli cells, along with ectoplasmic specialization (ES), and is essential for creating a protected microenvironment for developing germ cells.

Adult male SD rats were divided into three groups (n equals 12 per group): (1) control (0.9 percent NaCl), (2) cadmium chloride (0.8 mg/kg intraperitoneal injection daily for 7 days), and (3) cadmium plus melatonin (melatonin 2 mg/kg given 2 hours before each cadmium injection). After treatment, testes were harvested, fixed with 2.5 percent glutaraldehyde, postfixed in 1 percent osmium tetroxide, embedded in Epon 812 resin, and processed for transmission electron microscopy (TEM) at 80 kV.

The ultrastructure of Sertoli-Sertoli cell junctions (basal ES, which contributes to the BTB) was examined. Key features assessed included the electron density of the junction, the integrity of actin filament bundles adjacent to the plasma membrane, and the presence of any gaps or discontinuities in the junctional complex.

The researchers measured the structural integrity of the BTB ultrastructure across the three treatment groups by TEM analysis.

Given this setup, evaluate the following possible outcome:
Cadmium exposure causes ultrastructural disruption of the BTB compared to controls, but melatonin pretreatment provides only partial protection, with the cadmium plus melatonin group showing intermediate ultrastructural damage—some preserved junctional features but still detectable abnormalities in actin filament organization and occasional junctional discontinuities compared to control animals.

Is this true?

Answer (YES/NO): NO